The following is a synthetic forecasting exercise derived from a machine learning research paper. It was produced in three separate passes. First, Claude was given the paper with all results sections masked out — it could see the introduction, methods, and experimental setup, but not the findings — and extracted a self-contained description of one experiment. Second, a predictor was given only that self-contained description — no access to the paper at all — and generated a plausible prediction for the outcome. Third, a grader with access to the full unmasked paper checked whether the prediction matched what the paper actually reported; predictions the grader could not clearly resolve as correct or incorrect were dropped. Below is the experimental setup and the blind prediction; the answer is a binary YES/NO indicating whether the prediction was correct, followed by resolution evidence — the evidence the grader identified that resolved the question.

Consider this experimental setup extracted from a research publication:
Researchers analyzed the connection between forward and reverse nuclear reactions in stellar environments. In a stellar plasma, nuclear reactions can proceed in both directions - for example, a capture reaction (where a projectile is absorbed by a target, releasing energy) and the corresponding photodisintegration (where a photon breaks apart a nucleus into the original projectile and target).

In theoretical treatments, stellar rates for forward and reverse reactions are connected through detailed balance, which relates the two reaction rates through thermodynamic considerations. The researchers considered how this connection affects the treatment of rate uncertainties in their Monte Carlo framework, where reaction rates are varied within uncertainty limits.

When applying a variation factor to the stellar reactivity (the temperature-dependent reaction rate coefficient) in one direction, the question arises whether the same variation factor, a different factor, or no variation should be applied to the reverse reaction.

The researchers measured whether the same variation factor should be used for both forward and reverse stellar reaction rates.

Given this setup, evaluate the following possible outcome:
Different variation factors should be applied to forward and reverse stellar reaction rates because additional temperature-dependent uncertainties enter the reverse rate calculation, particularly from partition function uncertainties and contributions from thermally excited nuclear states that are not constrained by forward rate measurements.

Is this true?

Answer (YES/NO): NO